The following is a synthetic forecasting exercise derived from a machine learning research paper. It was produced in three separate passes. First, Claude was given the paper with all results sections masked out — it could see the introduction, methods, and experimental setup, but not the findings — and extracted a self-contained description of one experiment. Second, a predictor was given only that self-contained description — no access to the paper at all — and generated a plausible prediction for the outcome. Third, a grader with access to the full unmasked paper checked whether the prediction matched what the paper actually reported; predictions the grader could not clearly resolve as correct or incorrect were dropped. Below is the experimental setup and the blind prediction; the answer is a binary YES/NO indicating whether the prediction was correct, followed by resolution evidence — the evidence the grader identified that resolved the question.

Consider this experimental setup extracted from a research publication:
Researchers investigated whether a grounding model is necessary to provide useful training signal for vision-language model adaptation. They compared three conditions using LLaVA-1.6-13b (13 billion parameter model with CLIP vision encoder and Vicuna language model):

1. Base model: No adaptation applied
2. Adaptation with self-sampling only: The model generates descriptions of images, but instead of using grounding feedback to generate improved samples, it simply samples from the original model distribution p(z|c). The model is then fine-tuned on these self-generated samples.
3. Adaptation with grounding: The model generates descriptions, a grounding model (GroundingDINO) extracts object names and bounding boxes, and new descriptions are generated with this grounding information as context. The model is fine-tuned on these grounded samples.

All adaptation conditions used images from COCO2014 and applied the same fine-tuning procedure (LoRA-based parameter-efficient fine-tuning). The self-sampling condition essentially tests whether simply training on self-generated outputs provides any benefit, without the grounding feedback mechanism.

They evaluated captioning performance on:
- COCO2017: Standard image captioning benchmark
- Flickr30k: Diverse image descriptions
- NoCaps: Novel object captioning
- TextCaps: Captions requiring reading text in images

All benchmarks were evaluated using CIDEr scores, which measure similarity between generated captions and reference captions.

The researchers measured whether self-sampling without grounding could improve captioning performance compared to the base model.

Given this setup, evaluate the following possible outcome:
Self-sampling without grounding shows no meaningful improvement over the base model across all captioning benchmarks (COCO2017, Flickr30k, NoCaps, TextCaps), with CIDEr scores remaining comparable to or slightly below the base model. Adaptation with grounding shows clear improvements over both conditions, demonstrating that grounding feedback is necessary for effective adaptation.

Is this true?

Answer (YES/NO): NO